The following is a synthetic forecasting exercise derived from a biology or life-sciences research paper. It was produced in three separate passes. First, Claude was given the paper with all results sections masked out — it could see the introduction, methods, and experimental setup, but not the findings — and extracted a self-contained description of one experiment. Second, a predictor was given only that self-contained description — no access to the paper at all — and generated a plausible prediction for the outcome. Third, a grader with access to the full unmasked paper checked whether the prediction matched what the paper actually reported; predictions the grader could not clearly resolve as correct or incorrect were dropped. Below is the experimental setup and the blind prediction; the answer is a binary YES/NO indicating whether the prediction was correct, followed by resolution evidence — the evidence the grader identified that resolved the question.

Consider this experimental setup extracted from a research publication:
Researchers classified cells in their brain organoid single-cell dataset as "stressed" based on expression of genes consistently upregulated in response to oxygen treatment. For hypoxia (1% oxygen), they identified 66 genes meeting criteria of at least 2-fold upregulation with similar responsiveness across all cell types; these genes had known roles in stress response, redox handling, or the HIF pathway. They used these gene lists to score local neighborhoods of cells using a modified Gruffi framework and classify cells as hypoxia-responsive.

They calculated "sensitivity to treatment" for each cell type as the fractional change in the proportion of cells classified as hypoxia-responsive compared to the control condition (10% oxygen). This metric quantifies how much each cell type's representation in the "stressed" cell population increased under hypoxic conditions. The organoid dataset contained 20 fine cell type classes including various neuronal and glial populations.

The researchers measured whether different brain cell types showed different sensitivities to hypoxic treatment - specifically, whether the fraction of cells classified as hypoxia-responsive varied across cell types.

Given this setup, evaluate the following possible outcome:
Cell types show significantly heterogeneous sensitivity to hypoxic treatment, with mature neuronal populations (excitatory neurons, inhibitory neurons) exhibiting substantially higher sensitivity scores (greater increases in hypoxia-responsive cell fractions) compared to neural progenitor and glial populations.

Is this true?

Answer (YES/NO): NO